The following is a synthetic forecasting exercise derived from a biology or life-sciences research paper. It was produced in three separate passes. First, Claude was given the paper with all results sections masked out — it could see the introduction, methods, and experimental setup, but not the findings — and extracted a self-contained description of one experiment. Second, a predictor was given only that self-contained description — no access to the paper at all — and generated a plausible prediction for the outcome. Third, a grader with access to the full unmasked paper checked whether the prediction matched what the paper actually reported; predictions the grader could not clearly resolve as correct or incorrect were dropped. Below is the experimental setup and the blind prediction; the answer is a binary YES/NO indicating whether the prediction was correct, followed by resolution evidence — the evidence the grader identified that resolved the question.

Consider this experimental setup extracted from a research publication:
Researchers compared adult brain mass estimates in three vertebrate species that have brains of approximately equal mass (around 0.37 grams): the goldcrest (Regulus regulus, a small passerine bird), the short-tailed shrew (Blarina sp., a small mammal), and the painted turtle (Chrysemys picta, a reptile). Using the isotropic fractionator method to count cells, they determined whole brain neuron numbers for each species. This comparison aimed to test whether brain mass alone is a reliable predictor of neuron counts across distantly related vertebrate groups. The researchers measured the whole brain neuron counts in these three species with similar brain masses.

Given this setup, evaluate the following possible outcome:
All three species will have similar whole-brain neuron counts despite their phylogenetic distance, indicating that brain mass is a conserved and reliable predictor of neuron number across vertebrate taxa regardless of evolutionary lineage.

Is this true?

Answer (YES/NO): NO